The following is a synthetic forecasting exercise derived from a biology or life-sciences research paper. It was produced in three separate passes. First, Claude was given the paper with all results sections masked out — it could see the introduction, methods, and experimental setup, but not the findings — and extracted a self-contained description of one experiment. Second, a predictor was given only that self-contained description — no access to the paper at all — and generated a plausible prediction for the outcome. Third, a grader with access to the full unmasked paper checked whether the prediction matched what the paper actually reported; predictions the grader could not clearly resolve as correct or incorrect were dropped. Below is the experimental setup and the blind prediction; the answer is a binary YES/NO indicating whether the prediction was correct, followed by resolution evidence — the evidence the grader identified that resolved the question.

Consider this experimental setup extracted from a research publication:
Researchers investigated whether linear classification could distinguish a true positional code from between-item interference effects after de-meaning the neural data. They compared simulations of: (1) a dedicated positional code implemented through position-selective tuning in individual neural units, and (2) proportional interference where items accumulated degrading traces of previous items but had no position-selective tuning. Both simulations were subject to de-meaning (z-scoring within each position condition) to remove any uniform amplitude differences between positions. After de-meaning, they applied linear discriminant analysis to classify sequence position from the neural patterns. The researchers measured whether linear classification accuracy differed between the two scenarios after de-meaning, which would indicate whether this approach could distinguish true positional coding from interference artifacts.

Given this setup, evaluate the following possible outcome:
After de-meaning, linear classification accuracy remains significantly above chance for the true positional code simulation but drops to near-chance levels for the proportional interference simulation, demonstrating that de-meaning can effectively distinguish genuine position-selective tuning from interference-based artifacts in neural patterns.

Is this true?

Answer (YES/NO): YES